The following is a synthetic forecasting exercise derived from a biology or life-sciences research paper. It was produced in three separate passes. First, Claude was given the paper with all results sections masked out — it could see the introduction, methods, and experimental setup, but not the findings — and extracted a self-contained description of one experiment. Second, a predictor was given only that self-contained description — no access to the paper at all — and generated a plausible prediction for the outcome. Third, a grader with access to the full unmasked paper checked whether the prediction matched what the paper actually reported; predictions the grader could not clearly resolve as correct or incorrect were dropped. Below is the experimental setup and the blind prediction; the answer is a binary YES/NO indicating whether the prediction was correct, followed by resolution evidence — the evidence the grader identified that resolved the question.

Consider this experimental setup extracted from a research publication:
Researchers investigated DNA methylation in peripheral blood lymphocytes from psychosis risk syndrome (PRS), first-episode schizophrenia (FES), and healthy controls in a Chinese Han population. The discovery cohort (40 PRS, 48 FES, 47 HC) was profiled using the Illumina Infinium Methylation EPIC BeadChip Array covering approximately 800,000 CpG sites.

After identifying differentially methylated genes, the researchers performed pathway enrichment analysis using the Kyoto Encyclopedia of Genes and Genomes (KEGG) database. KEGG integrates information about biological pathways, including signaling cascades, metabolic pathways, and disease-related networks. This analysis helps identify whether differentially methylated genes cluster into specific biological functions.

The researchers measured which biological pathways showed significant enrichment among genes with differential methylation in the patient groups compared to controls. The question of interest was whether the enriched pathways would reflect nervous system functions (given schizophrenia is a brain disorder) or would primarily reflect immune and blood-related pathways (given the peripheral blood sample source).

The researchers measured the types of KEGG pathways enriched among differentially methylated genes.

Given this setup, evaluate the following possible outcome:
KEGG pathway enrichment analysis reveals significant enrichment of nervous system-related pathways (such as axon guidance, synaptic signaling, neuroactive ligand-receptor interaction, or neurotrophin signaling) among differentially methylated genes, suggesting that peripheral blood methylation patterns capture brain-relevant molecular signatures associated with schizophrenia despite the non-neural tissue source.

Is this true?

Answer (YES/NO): YES